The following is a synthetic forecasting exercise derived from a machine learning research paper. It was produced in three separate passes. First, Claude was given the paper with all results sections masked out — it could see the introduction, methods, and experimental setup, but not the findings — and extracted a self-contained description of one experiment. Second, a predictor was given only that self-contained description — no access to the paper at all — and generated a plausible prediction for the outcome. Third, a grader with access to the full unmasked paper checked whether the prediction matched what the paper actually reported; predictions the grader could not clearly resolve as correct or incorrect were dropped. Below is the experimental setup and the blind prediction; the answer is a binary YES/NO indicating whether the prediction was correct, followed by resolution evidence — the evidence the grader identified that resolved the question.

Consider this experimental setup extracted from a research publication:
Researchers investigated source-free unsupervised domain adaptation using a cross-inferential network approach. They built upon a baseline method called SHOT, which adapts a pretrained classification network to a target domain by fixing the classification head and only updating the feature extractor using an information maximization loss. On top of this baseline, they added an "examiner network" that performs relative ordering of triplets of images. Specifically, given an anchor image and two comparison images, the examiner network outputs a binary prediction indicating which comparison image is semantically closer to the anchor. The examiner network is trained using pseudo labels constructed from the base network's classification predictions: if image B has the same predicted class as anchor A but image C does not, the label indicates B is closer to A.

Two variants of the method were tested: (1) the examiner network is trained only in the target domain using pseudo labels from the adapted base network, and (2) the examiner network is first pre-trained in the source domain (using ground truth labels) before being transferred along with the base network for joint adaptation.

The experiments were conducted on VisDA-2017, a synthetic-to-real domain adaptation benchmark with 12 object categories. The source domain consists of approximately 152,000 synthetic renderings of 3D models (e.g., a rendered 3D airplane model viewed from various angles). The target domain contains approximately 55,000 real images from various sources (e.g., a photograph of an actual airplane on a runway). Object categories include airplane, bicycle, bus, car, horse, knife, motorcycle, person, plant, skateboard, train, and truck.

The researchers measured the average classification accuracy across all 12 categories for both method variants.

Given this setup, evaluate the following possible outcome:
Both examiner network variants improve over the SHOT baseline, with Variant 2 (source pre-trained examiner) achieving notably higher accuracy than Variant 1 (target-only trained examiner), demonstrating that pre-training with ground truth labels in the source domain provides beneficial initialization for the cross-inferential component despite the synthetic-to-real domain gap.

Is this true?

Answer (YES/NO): YES